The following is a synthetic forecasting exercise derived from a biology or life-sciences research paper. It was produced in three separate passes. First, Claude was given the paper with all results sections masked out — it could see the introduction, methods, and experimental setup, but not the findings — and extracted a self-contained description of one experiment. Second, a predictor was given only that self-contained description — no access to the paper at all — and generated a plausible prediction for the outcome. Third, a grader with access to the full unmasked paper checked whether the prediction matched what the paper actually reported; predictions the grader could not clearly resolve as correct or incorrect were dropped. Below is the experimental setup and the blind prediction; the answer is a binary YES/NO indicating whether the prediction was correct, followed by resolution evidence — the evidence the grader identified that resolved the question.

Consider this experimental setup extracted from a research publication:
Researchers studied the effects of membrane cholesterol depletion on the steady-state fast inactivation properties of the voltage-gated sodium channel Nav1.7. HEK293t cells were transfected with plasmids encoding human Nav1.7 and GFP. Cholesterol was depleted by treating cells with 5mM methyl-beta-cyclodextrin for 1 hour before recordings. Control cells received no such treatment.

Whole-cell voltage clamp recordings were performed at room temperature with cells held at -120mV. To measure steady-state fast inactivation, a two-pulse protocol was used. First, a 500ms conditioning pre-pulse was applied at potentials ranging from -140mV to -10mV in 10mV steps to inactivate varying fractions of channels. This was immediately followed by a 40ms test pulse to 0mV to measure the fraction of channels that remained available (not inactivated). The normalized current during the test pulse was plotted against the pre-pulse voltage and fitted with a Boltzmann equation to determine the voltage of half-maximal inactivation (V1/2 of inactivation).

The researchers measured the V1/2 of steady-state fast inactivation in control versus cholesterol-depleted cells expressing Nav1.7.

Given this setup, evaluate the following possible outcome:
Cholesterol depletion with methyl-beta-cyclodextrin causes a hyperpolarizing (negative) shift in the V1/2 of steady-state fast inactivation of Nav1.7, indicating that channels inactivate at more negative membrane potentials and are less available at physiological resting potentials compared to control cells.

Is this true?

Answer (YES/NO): YES